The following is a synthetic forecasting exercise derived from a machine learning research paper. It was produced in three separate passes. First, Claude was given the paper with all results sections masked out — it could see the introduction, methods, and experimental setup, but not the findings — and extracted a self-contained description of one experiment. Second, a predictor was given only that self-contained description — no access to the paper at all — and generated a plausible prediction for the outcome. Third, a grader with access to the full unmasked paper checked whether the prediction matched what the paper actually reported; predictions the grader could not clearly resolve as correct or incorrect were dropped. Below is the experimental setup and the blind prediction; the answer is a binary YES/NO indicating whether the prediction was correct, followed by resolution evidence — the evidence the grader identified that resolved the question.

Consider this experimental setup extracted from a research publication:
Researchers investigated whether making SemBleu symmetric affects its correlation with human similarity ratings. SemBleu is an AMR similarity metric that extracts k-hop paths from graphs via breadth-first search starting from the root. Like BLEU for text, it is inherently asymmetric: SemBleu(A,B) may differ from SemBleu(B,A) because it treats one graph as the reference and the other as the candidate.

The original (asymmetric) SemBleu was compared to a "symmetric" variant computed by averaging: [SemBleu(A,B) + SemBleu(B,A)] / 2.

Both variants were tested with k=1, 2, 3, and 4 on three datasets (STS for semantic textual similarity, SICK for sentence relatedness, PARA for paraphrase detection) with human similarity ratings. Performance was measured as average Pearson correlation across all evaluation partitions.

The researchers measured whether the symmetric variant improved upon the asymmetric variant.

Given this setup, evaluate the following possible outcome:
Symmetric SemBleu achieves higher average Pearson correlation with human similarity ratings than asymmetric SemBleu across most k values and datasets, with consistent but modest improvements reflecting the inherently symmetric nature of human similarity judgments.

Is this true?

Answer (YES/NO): YES